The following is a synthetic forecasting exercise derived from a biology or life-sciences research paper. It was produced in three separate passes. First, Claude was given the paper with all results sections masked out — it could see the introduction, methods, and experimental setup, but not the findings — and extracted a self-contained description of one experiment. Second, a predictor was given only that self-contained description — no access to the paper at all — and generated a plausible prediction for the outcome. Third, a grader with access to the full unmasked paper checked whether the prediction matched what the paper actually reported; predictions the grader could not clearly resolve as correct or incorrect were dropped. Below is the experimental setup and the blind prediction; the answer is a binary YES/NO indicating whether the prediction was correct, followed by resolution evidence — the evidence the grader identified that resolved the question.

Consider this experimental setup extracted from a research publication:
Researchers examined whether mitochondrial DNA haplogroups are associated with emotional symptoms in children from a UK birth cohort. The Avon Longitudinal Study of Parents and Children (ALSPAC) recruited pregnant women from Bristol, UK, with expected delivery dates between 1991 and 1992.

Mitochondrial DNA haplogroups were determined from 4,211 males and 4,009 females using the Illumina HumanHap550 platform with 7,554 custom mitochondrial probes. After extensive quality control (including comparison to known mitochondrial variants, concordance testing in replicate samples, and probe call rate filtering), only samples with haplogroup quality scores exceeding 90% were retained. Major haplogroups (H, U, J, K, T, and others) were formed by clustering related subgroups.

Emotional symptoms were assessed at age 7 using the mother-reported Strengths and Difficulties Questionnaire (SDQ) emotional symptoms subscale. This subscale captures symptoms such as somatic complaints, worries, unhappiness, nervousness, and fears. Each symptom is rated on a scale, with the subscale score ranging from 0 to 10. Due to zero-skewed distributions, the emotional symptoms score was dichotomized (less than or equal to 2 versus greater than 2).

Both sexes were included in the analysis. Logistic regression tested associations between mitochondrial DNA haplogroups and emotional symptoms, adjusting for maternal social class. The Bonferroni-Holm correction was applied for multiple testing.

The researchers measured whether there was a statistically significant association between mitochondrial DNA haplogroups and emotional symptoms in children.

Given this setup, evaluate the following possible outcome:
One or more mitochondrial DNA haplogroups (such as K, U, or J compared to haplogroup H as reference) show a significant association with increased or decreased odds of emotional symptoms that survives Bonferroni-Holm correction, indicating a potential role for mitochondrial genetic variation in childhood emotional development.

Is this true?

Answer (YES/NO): NO